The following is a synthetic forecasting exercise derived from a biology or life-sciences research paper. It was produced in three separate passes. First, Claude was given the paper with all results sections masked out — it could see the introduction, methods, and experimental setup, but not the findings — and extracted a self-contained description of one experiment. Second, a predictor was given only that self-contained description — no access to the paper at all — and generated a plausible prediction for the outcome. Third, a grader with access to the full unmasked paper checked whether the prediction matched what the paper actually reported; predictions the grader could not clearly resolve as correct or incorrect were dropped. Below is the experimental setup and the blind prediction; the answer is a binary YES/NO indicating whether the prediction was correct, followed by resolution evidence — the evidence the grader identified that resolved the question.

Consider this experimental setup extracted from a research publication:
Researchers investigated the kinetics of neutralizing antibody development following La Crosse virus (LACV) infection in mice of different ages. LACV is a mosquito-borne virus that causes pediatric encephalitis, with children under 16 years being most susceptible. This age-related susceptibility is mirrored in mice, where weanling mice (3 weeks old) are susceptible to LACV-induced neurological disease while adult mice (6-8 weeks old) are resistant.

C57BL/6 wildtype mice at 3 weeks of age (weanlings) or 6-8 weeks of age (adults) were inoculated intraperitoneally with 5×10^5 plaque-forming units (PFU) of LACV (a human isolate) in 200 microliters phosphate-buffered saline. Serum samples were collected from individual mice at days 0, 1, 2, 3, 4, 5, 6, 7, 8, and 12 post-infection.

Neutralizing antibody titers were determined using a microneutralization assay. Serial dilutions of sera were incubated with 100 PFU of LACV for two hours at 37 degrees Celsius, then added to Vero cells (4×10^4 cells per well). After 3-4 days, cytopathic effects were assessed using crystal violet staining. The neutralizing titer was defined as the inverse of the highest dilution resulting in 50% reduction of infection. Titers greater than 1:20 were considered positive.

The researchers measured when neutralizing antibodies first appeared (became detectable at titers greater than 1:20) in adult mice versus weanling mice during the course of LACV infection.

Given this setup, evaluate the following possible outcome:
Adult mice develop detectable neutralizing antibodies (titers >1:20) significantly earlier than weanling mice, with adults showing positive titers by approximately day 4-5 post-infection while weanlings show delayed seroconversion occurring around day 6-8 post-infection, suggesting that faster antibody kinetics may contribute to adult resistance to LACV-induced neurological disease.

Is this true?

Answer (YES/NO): NO